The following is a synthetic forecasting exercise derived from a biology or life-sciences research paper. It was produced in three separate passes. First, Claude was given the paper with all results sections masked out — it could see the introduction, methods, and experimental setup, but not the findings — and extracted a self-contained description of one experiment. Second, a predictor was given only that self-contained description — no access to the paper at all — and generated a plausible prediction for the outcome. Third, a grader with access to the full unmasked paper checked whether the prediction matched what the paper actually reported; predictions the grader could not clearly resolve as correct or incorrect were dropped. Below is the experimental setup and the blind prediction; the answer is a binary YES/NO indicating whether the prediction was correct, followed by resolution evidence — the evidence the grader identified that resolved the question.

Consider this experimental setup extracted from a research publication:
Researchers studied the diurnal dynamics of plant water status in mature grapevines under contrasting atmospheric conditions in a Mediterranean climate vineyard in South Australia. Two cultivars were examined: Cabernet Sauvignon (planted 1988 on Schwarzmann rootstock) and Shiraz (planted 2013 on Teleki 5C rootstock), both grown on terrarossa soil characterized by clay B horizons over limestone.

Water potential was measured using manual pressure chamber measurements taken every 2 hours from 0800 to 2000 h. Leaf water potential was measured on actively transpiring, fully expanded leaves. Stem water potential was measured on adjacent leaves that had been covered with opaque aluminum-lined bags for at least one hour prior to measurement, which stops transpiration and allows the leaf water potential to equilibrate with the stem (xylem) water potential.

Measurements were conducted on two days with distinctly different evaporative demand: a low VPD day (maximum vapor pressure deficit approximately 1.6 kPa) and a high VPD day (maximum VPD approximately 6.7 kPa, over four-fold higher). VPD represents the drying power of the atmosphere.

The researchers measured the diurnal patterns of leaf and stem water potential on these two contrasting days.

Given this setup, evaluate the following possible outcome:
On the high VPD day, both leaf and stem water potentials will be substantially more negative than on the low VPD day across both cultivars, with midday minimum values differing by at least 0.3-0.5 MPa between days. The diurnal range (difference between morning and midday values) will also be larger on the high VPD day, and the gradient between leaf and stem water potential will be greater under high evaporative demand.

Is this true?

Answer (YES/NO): NO